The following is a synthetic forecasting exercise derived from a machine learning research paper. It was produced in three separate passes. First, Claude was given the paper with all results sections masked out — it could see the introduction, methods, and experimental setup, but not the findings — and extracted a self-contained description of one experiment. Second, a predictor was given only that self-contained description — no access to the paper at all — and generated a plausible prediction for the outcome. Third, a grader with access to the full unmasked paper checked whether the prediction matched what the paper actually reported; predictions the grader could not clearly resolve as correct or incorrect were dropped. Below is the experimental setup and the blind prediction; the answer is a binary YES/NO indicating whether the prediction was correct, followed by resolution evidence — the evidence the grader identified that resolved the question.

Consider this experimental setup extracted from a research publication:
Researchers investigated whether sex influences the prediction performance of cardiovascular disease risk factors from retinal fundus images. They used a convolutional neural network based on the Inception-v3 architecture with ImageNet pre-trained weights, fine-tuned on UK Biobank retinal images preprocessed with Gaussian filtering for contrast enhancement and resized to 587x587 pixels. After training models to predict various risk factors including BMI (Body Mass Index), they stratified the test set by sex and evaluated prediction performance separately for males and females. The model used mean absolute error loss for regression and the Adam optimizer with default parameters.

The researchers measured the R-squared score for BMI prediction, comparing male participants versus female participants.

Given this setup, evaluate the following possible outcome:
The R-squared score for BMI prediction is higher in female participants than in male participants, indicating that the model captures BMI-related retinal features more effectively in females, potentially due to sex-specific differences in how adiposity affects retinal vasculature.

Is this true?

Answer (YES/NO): YES